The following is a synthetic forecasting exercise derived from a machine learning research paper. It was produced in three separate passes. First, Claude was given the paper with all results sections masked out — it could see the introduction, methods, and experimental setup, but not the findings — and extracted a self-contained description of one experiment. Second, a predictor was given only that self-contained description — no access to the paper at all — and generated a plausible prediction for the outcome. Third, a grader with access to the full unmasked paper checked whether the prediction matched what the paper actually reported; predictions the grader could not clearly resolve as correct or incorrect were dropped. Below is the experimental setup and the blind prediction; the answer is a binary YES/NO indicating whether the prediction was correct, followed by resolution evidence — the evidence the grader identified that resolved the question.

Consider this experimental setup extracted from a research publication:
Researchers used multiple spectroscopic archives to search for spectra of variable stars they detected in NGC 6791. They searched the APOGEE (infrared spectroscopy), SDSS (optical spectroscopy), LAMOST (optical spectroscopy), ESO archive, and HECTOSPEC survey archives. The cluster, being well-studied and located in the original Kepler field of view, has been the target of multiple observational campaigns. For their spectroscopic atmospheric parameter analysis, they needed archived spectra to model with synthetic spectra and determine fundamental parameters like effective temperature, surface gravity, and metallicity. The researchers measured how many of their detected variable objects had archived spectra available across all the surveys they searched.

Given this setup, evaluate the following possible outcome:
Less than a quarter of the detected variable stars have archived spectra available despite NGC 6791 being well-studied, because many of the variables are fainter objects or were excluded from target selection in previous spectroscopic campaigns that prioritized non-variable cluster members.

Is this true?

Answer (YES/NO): NO